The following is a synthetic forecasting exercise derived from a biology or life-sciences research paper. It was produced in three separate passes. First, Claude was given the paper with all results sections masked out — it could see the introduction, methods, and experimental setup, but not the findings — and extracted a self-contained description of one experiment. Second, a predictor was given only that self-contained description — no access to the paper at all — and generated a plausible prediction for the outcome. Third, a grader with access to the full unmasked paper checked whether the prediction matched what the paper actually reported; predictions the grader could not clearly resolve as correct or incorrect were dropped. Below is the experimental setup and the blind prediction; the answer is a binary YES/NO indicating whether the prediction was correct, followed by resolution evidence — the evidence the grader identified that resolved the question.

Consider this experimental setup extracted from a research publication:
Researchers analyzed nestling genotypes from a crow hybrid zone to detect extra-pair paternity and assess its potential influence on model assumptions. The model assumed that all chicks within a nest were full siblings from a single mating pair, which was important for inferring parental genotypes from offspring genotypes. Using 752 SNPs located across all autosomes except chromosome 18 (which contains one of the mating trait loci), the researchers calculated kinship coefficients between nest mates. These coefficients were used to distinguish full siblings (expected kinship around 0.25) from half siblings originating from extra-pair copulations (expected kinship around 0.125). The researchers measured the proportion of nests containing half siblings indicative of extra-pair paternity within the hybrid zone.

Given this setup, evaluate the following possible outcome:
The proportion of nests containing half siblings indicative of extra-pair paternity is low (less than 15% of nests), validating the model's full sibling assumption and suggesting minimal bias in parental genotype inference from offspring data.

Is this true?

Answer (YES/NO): YES